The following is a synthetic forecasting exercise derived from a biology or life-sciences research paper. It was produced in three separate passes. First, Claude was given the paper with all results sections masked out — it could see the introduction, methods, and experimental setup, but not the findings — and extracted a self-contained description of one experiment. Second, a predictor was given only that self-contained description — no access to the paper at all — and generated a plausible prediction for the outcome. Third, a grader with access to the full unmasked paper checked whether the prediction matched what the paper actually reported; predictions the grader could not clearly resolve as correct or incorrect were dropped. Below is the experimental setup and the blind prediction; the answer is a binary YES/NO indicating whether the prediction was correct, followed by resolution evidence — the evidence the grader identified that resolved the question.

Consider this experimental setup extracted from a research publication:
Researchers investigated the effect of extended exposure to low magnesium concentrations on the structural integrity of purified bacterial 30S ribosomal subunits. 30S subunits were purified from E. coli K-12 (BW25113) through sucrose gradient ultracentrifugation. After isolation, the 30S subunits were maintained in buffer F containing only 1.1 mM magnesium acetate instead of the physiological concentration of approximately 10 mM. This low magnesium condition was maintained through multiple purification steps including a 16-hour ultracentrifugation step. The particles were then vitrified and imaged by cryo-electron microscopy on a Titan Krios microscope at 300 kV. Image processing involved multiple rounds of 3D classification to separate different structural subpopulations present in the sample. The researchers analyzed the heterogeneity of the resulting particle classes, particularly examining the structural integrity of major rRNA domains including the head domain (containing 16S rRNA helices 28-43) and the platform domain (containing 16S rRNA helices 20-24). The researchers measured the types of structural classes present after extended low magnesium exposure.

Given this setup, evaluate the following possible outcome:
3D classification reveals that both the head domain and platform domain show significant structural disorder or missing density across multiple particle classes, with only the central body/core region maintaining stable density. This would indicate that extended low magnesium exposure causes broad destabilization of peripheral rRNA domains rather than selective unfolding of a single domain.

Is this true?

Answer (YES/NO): YES